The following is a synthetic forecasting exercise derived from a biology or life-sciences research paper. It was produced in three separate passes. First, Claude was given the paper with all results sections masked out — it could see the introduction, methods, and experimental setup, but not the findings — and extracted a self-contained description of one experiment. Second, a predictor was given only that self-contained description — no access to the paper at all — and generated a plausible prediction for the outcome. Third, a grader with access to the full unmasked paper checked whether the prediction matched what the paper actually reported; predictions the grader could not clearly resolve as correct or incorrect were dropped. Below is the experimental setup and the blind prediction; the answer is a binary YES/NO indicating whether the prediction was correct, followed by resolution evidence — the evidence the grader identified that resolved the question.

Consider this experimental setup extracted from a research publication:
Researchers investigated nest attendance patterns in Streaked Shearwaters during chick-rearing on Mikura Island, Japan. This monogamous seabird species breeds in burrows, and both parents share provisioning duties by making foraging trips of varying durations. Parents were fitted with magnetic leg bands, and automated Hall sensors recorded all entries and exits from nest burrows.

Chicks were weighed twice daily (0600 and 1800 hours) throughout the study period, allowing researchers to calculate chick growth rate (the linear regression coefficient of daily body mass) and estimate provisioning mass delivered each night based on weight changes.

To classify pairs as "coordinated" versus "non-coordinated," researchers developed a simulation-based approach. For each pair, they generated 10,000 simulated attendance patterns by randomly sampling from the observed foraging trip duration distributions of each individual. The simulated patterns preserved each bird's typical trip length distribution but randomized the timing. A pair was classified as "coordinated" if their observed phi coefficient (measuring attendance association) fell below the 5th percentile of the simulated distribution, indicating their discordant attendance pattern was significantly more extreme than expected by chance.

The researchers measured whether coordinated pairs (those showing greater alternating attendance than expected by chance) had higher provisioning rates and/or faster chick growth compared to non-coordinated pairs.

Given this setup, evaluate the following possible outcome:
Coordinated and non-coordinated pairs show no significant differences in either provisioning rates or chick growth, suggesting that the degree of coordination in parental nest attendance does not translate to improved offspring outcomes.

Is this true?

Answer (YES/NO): YES